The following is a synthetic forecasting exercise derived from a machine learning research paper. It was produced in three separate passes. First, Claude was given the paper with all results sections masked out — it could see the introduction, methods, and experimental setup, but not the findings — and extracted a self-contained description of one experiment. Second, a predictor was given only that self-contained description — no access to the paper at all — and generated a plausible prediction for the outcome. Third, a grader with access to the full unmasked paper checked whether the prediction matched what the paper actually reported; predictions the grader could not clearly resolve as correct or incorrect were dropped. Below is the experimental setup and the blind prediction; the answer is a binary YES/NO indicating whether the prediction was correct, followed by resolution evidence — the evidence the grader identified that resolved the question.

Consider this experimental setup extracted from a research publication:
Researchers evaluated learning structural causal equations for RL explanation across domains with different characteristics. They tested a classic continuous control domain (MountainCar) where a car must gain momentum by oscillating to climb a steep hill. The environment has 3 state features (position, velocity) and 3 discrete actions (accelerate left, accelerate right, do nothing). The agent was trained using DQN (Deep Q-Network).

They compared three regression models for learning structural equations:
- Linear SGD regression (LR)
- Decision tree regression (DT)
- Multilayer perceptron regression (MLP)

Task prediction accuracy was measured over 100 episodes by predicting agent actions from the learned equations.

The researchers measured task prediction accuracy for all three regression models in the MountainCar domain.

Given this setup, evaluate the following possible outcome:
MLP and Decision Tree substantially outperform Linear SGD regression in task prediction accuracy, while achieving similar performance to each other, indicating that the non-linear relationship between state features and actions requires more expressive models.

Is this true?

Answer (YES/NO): NO